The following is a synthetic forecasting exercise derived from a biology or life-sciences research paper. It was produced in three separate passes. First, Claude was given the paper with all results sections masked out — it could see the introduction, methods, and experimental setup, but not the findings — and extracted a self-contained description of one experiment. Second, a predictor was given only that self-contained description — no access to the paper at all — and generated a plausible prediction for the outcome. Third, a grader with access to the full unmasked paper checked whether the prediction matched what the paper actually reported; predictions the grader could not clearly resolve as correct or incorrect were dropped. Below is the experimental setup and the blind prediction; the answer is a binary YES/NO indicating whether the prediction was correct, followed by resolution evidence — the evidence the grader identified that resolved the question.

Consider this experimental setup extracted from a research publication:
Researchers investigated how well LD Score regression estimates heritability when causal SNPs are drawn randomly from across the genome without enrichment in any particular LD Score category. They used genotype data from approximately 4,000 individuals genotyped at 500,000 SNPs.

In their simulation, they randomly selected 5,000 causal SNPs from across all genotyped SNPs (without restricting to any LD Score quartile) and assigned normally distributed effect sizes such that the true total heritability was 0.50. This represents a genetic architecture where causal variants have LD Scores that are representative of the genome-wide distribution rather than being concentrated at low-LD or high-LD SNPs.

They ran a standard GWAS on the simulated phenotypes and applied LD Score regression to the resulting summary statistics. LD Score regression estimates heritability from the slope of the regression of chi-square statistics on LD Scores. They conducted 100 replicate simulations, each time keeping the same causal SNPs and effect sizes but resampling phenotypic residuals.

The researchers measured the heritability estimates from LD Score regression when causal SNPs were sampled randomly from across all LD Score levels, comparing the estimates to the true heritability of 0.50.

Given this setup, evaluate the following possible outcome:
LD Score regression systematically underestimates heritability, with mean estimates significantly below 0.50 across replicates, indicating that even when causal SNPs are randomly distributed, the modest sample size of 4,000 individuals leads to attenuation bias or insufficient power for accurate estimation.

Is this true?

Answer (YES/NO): NO